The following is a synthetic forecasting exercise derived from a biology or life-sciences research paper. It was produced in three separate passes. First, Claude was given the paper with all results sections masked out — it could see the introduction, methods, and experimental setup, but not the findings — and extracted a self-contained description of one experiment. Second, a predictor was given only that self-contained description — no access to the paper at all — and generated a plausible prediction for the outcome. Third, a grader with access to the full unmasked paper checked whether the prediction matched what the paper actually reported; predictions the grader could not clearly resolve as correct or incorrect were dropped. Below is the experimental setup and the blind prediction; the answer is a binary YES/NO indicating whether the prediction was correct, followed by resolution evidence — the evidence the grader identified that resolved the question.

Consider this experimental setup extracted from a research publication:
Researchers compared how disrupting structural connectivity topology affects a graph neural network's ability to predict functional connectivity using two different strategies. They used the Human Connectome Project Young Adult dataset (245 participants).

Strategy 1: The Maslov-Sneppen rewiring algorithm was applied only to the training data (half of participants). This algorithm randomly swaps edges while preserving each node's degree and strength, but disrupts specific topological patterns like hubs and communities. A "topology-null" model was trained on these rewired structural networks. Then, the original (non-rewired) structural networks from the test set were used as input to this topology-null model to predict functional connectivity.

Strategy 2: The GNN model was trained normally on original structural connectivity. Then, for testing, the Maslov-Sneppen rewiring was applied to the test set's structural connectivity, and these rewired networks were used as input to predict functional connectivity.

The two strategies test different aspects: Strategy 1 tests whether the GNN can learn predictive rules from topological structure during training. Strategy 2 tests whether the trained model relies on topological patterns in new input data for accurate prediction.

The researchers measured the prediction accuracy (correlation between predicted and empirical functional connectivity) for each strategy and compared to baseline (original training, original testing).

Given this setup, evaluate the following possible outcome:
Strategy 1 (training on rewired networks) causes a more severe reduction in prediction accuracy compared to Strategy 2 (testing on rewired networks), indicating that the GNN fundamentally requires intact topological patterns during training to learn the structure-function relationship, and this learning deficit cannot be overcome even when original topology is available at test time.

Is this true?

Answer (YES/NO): NO